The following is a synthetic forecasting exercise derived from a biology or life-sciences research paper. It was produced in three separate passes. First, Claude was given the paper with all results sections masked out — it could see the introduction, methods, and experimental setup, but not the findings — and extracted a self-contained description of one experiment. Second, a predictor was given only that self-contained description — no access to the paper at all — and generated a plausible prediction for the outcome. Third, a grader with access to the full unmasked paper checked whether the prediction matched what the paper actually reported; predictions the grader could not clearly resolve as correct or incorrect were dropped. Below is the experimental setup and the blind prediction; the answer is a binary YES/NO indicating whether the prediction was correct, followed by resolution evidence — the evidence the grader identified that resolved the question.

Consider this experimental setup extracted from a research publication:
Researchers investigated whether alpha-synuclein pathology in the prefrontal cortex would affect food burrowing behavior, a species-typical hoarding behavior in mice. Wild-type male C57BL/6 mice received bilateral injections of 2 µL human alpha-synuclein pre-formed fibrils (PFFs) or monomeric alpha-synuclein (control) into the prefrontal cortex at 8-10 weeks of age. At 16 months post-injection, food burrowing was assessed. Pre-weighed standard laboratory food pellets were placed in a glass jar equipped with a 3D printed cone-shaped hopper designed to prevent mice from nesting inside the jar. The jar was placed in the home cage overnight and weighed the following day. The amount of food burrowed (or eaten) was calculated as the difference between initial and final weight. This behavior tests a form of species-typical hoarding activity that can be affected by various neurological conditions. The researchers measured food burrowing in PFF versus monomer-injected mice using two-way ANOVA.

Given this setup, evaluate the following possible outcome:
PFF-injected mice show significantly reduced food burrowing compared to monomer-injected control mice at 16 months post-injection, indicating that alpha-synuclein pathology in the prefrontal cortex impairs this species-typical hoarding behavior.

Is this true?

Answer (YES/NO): NO